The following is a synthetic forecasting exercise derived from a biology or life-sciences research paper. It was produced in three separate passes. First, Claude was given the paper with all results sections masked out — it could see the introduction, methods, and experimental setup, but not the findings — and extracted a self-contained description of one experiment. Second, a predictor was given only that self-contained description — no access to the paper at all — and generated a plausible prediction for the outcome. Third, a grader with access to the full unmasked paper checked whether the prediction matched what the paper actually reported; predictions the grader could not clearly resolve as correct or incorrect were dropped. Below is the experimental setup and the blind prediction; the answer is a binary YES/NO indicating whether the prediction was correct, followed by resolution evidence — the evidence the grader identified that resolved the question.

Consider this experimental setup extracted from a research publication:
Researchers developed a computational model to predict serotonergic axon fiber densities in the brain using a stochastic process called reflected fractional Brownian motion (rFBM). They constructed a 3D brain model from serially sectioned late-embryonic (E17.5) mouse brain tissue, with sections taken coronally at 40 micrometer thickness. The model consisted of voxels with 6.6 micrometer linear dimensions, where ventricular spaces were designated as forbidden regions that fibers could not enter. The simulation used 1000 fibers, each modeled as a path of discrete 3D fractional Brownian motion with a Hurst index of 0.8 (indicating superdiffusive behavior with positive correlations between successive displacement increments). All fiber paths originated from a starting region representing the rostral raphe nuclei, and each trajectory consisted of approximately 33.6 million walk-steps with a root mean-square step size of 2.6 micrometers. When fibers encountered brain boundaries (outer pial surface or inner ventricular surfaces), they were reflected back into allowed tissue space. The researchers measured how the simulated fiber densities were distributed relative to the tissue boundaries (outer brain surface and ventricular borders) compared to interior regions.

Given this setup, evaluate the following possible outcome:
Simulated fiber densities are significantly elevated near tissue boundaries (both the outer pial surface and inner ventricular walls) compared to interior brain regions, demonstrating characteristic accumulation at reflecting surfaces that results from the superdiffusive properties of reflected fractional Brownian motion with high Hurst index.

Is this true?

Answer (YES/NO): YES